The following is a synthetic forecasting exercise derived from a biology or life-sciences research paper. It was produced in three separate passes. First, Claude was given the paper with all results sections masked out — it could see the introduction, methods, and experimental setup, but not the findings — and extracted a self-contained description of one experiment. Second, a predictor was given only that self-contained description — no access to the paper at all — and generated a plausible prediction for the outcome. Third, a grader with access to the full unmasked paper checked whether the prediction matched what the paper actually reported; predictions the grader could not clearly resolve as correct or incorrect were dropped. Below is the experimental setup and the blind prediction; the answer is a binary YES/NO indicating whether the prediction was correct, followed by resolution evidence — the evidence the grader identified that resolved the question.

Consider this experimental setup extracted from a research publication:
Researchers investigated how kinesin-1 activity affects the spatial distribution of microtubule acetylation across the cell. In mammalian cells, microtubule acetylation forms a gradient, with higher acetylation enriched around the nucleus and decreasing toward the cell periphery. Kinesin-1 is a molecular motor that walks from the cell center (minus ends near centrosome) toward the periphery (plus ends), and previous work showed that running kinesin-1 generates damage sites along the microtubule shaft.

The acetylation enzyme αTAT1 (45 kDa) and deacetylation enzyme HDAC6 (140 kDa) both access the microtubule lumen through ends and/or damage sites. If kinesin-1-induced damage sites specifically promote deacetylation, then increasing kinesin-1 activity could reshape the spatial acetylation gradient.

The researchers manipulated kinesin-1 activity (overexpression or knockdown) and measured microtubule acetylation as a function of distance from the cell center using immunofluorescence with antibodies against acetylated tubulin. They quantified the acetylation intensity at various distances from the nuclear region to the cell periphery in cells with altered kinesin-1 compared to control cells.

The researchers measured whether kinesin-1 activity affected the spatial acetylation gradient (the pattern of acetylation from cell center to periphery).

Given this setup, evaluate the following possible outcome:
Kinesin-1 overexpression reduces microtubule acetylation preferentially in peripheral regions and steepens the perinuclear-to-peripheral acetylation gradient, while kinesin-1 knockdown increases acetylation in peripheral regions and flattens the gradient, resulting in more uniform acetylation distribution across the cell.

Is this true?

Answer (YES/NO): NO